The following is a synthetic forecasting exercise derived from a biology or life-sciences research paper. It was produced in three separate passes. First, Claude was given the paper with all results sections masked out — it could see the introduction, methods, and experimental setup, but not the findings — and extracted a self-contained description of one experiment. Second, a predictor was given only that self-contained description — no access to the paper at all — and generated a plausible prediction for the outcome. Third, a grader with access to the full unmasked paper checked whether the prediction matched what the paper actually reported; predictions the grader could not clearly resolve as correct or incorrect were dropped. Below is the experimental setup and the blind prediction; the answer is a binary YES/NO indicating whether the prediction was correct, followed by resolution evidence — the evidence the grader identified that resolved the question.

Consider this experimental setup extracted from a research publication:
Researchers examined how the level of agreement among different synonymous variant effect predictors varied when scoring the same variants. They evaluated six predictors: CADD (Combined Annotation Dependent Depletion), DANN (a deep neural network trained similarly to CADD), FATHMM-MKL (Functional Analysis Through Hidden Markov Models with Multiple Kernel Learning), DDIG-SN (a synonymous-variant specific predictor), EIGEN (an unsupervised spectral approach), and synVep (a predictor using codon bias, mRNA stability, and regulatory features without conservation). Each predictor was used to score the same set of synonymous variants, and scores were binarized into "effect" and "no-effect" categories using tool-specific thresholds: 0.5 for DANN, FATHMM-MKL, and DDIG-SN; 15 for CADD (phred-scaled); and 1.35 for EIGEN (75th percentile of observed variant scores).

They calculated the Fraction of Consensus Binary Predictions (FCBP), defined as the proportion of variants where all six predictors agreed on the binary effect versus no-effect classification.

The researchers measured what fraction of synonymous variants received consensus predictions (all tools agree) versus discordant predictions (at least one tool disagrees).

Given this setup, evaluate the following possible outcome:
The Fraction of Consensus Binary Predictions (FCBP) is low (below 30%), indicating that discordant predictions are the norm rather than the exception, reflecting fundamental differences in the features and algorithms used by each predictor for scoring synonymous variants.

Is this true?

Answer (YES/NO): NO